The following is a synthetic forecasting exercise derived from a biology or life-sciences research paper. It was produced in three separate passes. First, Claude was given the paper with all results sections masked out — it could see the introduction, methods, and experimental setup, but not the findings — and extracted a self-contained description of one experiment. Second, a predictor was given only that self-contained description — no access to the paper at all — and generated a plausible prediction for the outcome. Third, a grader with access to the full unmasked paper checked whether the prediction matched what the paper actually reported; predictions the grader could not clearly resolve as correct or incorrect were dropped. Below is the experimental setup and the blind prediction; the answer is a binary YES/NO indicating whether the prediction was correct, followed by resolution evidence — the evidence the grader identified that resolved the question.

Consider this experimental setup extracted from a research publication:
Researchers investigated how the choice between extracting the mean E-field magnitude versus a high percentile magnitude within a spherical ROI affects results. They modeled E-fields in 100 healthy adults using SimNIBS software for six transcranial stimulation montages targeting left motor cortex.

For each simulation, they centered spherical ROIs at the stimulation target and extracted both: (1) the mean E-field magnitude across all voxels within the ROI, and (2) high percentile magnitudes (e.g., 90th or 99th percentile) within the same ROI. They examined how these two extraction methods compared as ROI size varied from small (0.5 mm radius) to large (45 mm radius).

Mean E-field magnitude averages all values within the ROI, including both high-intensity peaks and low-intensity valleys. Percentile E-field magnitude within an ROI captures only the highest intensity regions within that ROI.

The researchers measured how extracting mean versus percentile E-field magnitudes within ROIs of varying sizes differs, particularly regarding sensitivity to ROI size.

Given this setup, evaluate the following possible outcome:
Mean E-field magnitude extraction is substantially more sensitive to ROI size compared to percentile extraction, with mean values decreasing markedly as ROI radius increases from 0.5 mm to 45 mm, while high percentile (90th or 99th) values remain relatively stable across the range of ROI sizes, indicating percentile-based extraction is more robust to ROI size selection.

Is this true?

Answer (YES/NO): YES